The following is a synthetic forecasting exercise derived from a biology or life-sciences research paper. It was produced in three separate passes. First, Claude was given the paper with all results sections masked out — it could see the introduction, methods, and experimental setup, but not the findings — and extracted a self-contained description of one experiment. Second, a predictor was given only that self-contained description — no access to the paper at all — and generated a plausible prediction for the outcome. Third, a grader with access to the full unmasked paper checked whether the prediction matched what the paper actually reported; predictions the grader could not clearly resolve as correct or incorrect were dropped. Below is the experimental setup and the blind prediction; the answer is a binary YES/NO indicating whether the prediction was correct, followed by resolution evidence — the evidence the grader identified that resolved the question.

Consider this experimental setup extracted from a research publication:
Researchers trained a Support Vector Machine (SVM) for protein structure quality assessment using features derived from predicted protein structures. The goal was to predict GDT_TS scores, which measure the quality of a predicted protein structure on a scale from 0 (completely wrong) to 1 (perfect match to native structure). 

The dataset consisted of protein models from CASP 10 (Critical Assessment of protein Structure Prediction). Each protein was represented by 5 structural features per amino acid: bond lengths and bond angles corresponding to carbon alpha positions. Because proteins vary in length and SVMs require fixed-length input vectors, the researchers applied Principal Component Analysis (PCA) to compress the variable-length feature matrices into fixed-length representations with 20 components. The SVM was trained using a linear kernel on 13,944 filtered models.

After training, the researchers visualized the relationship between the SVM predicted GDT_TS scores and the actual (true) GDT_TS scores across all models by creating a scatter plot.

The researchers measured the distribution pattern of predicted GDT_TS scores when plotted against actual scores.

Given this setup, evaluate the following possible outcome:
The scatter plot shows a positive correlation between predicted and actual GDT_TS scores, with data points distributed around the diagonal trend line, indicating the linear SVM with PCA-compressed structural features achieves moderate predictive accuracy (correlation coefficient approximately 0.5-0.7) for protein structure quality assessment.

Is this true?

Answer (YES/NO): NO